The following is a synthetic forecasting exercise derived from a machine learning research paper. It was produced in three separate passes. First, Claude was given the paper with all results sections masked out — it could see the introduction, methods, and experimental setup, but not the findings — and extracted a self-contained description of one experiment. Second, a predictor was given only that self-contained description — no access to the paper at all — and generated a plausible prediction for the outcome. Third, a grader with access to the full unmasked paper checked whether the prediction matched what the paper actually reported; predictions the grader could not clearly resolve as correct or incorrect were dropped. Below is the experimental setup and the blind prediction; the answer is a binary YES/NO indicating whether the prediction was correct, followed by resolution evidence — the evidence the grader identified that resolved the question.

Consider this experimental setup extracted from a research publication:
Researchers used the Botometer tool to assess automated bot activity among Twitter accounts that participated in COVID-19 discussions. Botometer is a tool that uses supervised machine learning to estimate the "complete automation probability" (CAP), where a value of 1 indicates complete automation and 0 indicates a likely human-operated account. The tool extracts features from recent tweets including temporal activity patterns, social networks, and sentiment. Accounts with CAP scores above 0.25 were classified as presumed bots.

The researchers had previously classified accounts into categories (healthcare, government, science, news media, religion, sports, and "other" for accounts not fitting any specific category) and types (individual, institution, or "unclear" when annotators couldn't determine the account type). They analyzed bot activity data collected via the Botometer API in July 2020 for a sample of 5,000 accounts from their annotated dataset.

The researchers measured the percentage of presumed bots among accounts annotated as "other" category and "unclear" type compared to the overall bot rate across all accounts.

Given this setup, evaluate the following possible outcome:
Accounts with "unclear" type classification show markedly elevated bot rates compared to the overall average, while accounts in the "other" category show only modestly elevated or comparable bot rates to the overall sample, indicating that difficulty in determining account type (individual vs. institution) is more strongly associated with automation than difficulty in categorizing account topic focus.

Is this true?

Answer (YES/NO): NO